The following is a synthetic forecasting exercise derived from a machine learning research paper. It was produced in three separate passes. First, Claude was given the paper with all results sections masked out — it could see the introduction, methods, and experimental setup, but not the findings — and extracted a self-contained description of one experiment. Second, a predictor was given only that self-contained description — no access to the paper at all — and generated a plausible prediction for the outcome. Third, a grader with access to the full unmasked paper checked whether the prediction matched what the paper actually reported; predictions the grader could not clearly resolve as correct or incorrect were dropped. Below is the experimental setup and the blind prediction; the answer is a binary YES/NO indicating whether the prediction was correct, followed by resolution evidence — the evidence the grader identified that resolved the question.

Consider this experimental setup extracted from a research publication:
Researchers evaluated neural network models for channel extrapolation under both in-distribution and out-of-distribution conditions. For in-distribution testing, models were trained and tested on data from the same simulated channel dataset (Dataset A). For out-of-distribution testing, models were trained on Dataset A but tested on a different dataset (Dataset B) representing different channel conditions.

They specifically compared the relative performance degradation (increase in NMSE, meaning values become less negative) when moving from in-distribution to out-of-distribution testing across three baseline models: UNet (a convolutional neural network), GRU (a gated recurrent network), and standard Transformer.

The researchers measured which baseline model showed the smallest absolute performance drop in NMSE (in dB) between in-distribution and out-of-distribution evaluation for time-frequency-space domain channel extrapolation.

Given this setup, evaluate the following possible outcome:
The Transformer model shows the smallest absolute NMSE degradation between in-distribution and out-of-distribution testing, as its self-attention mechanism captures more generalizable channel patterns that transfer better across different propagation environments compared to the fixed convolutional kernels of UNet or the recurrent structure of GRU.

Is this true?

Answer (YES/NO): NO